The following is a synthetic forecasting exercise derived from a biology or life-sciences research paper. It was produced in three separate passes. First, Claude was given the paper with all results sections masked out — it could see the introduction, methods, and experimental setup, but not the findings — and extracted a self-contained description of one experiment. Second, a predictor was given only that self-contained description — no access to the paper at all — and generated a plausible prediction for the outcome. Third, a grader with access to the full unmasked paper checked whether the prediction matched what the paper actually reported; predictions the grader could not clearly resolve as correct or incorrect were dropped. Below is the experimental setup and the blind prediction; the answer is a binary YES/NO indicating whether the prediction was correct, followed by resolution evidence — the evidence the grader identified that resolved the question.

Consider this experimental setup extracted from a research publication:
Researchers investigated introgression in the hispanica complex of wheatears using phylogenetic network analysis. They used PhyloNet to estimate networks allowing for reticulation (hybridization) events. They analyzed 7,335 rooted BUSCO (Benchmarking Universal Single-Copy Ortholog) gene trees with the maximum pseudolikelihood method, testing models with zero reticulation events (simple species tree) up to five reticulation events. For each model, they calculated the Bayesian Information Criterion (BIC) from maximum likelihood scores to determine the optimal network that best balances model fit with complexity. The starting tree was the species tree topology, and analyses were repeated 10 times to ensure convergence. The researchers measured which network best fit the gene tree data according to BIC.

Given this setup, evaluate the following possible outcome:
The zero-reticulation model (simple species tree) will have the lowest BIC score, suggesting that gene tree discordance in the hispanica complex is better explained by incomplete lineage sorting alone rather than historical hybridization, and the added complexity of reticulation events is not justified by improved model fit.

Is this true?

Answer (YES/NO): NO